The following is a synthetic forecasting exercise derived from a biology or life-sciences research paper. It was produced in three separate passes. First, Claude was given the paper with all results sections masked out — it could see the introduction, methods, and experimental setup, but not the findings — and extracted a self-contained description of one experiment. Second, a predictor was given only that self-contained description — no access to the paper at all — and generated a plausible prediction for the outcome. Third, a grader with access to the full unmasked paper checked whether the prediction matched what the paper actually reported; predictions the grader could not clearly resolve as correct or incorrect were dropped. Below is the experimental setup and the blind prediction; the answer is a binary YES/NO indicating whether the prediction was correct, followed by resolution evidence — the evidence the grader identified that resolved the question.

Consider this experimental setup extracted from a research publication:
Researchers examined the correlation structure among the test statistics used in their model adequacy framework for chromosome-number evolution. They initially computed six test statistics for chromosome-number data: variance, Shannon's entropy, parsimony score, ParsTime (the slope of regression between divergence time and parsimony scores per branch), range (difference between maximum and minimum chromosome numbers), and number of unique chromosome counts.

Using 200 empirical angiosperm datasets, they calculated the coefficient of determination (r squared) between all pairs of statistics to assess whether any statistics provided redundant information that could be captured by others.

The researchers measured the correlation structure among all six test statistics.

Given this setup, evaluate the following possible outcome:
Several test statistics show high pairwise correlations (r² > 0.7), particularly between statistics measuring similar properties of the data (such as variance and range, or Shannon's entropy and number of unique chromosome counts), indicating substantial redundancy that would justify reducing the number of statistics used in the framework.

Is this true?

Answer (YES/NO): YES